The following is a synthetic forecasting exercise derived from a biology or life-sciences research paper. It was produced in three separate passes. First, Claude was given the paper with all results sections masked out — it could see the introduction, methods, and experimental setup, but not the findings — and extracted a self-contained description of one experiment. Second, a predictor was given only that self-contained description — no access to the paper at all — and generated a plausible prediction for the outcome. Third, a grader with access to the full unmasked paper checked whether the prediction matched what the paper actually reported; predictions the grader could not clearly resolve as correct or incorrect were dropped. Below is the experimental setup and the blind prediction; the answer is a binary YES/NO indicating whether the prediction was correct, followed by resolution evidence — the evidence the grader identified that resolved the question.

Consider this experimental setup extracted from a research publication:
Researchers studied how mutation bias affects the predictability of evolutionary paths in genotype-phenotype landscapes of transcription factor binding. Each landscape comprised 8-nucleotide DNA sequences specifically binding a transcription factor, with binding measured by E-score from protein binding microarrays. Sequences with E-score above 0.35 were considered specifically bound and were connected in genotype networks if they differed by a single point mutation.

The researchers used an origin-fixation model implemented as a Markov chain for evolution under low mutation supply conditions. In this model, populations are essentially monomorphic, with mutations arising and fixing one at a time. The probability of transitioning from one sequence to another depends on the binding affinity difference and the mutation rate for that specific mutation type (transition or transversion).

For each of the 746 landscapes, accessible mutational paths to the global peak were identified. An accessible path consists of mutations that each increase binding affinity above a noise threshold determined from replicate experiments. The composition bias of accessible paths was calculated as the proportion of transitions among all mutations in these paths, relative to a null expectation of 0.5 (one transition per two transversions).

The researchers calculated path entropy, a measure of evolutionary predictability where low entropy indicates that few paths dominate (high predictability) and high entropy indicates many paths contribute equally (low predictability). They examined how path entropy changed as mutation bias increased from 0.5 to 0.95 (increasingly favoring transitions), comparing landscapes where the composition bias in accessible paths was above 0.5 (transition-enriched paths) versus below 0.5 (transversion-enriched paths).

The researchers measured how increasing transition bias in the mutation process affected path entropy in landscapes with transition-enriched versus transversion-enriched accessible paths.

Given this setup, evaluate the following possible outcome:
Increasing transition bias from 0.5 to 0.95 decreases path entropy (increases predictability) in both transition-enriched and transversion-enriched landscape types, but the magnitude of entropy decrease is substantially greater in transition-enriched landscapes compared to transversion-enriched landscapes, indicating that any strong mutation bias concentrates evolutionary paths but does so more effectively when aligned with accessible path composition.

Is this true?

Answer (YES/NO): NO